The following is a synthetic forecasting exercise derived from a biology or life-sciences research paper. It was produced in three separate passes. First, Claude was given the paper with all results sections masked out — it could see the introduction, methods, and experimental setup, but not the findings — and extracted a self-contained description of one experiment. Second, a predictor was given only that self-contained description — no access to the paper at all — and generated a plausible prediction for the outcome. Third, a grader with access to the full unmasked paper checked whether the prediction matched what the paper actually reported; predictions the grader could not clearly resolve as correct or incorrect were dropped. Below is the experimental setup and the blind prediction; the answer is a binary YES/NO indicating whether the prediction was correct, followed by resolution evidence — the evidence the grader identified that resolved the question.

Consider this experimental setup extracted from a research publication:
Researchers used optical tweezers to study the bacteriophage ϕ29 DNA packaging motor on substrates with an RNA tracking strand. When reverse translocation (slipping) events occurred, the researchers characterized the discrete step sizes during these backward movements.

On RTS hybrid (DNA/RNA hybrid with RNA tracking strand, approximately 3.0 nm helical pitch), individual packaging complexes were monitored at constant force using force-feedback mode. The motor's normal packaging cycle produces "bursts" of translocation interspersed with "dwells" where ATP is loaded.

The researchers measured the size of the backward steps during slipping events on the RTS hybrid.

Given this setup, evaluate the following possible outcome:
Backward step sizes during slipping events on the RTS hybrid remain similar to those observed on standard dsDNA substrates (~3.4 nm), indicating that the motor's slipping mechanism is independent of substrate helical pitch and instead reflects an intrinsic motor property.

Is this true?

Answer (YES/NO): NO